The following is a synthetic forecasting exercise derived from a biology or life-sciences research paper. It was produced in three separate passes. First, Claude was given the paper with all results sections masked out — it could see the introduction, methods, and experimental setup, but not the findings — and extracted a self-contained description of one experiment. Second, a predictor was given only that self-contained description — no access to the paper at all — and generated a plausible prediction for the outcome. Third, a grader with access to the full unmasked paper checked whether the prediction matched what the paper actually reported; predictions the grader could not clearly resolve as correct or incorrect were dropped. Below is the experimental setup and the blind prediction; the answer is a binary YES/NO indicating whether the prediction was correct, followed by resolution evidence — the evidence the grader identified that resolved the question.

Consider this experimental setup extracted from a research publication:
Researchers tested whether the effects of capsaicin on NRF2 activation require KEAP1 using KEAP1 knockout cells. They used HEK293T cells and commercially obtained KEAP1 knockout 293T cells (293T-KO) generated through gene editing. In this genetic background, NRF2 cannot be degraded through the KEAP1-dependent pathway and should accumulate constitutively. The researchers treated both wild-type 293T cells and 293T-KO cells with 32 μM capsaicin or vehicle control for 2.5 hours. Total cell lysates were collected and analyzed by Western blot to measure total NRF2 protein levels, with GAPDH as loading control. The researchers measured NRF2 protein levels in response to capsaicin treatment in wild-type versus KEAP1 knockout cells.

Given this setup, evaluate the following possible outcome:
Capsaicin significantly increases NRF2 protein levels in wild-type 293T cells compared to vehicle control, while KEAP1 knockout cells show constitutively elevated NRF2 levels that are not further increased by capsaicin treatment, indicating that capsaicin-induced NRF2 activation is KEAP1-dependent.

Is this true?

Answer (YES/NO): YES